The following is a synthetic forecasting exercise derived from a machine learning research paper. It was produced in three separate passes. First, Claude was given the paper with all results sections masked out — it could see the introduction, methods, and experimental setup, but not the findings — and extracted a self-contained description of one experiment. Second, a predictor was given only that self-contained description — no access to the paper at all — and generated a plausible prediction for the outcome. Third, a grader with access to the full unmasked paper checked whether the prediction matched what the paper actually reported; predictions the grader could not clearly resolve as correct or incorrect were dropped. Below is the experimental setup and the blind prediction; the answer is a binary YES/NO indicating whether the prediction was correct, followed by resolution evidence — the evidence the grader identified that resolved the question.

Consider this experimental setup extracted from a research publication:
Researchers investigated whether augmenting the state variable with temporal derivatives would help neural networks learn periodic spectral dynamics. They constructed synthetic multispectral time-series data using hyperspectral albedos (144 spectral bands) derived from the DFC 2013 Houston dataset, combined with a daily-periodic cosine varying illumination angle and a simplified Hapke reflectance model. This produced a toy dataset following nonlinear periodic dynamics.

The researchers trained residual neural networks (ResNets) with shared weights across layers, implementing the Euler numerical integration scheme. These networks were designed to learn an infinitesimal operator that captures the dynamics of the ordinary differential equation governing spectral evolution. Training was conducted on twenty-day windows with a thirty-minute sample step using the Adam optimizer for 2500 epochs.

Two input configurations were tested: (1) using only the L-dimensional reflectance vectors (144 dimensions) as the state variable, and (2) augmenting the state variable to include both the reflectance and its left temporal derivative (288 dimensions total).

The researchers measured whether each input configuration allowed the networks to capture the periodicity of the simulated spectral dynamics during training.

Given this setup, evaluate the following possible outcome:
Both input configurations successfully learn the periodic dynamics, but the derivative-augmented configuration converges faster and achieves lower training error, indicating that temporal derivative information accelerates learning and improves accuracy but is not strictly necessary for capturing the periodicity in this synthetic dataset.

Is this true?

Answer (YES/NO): NO